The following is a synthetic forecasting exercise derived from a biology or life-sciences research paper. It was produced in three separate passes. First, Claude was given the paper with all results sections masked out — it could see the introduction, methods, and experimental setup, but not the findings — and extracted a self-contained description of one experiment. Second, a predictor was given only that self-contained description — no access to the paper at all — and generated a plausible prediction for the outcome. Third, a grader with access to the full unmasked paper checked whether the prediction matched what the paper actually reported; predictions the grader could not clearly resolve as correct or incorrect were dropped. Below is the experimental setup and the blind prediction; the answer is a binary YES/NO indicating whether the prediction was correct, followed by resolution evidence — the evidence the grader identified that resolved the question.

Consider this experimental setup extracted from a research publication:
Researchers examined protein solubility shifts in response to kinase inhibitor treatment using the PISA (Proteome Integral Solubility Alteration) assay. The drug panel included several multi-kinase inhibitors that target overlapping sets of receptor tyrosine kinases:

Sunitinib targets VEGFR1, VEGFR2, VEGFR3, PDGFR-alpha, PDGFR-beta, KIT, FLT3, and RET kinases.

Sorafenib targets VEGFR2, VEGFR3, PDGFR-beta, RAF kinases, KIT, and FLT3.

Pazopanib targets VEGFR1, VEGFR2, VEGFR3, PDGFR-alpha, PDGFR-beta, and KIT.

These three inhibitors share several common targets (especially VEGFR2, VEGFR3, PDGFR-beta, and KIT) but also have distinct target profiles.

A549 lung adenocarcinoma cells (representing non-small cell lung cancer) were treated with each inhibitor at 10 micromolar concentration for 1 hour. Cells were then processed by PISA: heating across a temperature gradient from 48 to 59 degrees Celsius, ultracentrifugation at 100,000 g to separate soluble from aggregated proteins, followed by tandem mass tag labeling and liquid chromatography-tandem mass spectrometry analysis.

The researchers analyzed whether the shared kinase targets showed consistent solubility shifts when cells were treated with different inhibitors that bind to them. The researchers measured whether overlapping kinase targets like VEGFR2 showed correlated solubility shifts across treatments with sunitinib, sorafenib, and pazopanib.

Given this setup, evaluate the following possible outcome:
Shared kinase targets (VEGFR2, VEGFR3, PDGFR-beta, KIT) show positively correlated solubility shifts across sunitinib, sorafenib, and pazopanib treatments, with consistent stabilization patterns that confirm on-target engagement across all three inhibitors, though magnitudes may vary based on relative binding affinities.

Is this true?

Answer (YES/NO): NO